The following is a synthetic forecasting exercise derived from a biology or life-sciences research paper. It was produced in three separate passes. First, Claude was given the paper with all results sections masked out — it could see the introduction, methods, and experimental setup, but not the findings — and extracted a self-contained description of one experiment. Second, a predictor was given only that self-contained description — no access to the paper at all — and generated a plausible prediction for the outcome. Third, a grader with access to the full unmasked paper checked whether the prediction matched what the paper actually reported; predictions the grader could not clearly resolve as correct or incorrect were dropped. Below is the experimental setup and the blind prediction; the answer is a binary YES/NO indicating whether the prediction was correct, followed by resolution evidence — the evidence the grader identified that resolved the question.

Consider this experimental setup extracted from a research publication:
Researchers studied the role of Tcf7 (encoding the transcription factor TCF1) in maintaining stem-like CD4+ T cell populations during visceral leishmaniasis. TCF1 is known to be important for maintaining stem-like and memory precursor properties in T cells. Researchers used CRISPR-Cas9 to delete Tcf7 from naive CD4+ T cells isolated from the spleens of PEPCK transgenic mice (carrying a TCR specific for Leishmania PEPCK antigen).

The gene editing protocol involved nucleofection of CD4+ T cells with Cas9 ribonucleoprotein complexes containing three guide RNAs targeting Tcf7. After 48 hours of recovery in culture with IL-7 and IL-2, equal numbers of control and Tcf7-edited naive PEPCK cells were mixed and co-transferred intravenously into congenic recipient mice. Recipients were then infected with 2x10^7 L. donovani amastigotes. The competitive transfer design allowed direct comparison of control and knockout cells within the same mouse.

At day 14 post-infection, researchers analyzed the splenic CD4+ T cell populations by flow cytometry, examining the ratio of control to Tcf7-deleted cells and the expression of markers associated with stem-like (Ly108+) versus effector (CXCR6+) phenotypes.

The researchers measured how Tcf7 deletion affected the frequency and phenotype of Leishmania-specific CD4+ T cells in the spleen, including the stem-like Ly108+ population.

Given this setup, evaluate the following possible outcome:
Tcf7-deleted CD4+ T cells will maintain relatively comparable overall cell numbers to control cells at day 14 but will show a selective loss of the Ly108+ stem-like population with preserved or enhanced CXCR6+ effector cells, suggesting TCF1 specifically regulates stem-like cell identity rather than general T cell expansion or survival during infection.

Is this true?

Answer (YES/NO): NO